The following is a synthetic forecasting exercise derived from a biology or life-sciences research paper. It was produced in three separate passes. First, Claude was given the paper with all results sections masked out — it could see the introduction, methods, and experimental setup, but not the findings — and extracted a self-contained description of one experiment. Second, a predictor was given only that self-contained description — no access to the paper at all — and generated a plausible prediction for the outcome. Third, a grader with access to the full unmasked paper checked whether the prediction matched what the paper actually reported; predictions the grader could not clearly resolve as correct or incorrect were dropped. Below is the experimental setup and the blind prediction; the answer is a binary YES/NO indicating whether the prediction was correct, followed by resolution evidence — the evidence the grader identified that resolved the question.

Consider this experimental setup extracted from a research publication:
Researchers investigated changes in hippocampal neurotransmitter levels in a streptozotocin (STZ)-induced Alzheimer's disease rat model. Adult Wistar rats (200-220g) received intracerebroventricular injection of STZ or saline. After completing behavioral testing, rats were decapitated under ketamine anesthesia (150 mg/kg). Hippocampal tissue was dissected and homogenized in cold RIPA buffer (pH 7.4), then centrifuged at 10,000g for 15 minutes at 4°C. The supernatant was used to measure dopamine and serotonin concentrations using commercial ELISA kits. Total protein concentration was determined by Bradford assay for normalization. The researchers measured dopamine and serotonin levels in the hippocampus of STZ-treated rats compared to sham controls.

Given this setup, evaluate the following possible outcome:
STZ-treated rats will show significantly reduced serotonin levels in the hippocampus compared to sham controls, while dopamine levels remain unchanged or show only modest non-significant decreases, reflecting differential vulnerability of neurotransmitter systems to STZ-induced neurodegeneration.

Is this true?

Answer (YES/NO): YES